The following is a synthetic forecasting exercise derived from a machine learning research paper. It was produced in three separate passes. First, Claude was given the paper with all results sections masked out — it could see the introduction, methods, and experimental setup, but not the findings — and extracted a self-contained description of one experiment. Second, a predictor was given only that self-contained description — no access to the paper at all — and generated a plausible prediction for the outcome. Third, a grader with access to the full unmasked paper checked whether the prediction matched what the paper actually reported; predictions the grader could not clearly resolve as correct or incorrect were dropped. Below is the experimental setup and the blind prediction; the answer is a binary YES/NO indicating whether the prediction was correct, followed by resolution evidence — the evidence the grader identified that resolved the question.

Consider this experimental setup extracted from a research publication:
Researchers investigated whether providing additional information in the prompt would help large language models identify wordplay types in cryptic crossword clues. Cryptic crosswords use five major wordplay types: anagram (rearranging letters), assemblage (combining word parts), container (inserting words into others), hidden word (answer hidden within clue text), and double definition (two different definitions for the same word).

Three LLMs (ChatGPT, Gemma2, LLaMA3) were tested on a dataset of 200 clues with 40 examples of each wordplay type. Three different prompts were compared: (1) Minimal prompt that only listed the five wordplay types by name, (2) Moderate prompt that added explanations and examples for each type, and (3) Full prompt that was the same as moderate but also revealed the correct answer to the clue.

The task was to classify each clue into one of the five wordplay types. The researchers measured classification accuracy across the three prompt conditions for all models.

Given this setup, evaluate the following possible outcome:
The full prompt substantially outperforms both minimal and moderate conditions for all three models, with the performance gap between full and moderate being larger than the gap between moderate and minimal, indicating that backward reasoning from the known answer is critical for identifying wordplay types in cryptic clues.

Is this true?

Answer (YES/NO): NO